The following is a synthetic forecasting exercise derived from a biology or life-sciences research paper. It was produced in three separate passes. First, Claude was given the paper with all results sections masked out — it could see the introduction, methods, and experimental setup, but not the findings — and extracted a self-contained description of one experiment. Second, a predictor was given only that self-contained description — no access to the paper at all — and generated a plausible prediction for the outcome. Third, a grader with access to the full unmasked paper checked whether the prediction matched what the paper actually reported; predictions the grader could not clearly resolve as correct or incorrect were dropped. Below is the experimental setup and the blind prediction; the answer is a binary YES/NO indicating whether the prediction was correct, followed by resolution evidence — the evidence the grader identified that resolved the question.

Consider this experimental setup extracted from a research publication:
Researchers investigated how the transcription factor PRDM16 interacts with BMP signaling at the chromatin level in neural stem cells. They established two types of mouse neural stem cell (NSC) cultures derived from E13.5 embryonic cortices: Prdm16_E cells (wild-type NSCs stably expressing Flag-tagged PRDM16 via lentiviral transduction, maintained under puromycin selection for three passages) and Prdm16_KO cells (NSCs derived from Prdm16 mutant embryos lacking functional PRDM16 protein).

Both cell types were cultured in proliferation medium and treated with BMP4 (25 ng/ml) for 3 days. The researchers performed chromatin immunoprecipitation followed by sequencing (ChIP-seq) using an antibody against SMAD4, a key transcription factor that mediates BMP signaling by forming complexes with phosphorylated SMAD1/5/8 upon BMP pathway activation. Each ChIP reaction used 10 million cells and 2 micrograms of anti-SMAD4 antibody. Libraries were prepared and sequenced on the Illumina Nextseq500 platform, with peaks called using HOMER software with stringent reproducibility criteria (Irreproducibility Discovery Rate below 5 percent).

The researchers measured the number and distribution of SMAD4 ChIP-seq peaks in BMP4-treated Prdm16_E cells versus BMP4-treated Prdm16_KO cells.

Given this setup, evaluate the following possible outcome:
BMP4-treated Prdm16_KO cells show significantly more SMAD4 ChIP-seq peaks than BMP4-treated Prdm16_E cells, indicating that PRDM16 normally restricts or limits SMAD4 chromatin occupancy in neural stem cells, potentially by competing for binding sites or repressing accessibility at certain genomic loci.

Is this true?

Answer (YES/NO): NO